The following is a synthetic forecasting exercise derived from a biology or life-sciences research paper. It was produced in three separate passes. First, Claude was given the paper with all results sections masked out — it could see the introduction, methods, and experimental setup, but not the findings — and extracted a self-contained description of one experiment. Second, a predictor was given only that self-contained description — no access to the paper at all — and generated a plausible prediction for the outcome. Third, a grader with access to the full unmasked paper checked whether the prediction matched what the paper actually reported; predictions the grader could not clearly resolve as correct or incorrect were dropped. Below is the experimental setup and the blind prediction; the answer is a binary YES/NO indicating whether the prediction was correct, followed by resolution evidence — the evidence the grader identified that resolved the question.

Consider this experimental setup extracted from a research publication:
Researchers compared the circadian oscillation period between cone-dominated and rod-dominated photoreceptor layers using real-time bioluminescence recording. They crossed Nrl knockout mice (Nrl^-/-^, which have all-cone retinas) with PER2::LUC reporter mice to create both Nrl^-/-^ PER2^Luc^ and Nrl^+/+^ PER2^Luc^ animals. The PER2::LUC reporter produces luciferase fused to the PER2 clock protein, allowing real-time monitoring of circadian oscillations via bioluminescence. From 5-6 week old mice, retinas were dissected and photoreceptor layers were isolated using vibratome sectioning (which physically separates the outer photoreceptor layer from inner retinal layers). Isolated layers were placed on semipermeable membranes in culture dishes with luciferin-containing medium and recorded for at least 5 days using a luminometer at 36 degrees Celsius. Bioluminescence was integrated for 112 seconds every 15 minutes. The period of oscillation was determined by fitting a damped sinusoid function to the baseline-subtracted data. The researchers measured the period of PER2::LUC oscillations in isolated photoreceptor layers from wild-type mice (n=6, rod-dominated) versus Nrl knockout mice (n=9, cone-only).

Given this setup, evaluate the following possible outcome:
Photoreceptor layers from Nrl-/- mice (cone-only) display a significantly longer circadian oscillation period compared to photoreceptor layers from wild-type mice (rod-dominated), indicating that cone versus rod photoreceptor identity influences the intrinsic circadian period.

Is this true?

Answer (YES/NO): YES